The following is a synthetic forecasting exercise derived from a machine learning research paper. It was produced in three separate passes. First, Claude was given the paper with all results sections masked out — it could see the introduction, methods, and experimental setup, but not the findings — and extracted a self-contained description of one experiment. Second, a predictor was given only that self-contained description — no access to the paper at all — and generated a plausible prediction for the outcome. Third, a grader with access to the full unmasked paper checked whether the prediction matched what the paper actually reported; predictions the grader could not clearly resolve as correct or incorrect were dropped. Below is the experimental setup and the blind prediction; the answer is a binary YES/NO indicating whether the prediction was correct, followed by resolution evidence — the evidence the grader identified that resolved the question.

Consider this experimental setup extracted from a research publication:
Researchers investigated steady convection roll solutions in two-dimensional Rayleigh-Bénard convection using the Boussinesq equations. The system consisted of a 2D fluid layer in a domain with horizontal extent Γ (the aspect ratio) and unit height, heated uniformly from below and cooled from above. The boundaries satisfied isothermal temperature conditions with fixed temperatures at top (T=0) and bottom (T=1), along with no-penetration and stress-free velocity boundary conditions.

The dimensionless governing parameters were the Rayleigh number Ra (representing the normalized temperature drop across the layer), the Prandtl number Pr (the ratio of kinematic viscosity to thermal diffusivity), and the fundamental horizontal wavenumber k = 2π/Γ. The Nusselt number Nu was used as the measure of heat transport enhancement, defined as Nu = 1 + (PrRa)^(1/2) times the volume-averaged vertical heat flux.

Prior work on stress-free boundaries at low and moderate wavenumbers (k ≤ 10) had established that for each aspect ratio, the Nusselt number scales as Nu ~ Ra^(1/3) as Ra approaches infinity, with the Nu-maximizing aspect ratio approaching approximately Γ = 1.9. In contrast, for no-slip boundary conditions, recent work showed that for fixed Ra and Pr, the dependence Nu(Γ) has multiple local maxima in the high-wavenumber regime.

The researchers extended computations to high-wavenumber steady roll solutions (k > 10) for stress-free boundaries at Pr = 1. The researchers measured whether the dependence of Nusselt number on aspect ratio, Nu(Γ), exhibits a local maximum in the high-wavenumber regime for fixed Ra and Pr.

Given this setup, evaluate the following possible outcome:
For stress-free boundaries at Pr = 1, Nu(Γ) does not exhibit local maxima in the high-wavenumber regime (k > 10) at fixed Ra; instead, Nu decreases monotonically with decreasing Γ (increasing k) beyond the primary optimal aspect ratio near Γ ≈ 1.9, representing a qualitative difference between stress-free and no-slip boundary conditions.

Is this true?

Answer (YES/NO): NO